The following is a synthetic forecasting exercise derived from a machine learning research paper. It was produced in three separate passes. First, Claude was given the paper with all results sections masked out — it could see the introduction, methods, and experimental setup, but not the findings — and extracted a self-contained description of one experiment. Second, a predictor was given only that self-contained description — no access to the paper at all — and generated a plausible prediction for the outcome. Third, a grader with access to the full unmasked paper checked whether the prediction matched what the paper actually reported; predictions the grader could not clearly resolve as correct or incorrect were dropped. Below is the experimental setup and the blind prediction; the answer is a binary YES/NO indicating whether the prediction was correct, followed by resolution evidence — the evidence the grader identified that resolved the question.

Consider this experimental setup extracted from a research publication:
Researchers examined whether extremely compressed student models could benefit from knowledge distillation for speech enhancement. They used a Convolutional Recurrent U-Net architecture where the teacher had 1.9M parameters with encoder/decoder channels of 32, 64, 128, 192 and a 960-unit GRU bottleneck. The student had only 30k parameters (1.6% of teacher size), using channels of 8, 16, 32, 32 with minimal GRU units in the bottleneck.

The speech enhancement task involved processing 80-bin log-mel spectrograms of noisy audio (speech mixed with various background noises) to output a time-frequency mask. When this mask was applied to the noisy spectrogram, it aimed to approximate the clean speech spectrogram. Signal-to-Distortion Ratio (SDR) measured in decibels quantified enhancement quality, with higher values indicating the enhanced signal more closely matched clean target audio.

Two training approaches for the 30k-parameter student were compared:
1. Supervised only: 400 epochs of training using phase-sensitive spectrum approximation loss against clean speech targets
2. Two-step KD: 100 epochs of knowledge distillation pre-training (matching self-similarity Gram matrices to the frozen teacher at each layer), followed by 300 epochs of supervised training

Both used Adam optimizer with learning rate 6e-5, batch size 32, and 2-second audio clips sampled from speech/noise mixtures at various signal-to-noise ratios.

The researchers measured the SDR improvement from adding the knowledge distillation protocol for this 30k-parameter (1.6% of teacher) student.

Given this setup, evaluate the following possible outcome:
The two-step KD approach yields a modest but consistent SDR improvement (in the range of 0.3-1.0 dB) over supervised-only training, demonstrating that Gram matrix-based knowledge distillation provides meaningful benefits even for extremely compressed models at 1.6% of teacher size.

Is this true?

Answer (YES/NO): NO